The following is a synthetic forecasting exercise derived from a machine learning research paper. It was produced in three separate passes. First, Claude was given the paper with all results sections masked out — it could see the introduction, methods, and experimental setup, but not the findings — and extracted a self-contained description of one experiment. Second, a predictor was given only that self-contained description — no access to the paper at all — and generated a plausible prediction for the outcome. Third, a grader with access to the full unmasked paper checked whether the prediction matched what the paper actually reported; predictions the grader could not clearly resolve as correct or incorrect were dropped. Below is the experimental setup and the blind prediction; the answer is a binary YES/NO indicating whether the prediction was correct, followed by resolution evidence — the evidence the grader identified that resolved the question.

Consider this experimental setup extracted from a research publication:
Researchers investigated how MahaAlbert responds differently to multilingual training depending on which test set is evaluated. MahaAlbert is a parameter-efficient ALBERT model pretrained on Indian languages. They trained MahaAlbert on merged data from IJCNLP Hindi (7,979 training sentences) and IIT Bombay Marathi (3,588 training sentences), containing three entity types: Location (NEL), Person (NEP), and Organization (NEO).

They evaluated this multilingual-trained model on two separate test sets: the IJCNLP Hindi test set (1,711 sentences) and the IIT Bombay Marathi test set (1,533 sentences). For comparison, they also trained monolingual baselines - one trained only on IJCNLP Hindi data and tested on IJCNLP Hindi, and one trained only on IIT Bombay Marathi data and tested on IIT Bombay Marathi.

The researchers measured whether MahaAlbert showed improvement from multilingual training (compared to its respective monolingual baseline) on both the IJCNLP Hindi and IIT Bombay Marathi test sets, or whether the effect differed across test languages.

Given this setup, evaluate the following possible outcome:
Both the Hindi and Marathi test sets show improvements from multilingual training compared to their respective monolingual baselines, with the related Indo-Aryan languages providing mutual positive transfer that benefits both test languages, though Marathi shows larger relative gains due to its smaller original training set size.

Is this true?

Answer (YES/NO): NO